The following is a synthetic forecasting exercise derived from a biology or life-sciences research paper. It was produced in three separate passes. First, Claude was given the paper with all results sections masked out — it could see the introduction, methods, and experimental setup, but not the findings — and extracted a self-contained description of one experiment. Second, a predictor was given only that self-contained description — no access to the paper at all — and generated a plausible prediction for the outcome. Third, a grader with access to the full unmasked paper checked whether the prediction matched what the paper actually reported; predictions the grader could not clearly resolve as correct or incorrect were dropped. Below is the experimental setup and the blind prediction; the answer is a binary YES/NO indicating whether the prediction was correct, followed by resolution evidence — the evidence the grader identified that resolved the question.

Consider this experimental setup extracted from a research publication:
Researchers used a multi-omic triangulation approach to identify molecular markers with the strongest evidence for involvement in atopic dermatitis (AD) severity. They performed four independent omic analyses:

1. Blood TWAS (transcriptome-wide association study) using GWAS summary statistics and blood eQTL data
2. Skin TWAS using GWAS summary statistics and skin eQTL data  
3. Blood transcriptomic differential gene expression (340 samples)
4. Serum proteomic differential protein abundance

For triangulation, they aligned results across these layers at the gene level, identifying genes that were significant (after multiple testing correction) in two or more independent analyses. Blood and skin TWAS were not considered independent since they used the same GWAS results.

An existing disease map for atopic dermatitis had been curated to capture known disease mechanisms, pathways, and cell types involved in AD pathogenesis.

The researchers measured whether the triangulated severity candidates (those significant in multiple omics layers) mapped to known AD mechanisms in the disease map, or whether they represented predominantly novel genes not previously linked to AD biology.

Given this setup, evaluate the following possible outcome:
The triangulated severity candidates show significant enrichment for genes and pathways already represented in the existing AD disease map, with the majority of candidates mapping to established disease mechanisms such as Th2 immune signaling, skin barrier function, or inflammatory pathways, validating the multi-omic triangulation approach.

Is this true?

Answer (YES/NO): NO